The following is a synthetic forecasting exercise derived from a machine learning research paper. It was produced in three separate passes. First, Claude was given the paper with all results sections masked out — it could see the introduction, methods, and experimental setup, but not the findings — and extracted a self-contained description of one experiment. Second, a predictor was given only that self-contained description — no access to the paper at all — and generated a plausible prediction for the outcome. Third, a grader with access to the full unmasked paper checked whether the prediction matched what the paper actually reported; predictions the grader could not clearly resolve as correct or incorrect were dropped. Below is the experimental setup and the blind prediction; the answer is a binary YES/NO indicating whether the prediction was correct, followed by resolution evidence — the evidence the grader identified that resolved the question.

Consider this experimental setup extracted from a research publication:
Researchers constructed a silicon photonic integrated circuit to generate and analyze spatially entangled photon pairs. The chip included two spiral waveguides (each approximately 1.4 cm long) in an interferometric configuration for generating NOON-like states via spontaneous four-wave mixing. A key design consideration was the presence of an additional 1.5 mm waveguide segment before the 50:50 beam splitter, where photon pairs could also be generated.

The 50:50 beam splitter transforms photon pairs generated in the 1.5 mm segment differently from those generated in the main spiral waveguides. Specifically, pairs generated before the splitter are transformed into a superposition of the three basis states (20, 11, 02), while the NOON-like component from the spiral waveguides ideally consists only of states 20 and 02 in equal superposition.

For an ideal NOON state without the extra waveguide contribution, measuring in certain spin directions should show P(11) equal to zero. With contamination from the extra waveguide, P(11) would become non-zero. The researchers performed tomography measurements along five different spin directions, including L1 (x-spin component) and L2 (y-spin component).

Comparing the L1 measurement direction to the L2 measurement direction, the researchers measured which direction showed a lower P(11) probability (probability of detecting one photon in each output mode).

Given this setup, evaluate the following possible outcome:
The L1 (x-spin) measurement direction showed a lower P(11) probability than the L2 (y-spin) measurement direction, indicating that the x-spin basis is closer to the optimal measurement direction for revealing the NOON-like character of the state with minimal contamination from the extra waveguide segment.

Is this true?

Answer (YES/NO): YES